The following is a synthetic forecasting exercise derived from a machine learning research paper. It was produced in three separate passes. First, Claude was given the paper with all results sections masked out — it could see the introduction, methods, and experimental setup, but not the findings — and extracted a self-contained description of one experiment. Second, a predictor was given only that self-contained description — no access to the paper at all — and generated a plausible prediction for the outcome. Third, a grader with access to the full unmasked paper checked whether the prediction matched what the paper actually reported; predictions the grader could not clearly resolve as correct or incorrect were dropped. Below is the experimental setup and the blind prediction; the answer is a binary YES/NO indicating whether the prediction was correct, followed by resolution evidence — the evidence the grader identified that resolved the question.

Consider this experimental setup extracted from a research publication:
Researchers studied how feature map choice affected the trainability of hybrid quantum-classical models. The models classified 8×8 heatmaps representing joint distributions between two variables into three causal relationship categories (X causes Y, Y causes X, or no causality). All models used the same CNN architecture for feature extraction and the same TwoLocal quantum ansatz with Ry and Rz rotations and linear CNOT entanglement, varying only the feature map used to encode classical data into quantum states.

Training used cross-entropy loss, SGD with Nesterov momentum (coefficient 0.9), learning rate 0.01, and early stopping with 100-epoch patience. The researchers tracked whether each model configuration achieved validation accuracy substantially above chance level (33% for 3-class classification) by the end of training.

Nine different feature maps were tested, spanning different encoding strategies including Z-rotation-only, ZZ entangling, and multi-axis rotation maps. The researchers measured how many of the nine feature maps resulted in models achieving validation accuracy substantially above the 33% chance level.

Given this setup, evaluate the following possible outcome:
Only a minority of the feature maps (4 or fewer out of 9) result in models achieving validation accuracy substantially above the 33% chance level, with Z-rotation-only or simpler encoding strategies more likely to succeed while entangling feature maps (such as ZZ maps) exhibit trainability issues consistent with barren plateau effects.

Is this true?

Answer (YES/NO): NO